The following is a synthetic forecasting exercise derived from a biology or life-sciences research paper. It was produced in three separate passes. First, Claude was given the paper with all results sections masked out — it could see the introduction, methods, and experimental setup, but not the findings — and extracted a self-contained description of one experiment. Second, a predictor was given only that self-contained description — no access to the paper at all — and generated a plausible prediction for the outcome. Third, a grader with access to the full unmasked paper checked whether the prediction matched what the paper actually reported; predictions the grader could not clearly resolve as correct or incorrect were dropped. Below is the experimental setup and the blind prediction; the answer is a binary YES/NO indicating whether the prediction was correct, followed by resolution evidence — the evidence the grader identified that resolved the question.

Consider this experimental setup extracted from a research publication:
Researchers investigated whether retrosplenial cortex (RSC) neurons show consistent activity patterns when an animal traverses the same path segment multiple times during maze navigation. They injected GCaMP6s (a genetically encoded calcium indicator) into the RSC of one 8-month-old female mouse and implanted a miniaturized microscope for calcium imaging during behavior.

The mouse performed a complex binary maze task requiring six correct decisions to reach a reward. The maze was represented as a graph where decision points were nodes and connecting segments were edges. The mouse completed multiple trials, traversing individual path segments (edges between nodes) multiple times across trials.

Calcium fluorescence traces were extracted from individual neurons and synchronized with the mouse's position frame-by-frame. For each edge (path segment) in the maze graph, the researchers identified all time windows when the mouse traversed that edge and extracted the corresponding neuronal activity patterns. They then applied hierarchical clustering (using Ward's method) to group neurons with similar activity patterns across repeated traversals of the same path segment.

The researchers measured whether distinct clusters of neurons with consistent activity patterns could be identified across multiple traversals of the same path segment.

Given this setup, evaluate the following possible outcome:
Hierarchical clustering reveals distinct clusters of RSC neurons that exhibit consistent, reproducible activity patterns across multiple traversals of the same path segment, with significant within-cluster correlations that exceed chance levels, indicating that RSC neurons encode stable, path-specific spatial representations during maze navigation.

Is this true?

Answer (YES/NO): NO